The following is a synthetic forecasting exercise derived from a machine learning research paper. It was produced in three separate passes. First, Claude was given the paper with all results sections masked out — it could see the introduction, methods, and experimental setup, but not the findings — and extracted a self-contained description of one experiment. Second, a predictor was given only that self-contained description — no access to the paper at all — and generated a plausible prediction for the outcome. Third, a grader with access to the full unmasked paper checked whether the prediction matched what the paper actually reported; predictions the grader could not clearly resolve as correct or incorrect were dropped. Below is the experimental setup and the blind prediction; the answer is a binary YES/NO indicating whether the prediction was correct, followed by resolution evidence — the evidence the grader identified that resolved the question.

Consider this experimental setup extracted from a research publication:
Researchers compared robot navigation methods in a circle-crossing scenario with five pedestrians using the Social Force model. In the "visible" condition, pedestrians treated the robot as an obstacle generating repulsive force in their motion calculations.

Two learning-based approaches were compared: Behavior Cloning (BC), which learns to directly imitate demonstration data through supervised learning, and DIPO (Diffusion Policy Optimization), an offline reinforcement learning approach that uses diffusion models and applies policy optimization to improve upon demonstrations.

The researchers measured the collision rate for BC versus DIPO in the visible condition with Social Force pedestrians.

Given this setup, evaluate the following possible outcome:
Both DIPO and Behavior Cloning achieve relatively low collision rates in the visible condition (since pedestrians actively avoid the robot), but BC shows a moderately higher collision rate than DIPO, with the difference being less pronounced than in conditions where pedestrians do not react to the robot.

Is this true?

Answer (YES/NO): NO